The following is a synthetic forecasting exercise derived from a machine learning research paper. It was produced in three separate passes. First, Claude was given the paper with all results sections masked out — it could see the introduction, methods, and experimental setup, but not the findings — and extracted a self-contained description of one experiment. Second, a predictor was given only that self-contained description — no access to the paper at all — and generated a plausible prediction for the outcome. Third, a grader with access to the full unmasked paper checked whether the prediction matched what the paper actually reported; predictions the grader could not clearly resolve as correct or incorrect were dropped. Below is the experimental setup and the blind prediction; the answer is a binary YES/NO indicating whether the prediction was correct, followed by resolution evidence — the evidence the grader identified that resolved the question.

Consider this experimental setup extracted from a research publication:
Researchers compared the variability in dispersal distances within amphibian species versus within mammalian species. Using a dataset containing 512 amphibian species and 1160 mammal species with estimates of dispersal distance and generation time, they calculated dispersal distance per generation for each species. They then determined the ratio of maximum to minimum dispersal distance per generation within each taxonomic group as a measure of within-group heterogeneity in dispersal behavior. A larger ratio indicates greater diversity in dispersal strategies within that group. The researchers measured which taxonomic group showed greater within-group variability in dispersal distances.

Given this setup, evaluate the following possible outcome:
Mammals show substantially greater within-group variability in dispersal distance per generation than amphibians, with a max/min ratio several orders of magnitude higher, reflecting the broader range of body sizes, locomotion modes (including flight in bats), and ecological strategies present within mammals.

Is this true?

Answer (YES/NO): NO